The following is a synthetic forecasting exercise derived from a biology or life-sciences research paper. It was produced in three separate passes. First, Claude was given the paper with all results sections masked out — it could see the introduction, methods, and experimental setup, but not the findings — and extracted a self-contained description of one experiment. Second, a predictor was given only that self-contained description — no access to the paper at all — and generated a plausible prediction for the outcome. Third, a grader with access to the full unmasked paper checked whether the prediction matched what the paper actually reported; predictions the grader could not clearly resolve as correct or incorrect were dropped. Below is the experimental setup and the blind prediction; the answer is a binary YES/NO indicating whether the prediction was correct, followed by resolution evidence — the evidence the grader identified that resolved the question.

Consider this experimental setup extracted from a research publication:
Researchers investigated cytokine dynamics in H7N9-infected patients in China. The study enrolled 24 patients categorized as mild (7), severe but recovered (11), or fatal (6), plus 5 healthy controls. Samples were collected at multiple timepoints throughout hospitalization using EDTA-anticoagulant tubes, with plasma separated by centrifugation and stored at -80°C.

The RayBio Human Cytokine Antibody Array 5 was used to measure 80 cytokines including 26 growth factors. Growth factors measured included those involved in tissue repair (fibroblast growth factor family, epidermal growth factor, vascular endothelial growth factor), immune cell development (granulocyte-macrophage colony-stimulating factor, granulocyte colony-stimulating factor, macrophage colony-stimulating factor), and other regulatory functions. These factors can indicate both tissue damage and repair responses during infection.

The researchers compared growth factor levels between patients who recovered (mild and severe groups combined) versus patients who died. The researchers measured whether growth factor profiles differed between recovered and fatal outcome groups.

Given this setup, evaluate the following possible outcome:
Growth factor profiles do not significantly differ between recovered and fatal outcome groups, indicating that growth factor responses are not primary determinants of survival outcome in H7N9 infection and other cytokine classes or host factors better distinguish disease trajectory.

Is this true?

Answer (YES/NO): NO